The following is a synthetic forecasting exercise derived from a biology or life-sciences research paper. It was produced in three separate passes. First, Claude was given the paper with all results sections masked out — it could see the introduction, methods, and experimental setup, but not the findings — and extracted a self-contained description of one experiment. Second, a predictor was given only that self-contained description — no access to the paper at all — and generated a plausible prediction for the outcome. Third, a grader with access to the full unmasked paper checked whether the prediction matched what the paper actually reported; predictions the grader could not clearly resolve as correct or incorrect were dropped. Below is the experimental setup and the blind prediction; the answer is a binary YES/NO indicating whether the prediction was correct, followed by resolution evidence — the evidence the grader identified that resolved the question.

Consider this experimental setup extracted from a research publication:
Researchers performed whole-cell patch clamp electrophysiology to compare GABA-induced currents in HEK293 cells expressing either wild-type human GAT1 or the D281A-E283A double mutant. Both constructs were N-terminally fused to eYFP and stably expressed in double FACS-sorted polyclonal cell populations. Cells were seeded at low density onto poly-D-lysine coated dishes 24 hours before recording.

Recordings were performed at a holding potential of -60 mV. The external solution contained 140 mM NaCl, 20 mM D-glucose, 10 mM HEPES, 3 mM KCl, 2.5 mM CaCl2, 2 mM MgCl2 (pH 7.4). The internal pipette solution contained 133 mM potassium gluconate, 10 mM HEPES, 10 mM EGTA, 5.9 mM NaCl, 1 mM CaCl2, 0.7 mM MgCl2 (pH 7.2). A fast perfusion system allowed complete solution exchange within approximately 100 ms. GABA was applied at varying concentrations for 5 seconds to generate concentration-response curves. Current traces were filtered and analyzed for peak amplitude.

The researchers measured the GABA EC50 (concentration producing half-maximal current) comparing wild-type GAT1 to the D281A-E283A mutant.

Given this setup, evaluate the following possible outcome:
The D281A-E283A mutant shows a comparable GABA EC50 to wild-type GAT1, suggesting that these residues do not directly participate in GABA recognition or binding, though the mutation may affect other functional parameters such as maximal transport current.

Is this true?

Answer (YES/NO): YES